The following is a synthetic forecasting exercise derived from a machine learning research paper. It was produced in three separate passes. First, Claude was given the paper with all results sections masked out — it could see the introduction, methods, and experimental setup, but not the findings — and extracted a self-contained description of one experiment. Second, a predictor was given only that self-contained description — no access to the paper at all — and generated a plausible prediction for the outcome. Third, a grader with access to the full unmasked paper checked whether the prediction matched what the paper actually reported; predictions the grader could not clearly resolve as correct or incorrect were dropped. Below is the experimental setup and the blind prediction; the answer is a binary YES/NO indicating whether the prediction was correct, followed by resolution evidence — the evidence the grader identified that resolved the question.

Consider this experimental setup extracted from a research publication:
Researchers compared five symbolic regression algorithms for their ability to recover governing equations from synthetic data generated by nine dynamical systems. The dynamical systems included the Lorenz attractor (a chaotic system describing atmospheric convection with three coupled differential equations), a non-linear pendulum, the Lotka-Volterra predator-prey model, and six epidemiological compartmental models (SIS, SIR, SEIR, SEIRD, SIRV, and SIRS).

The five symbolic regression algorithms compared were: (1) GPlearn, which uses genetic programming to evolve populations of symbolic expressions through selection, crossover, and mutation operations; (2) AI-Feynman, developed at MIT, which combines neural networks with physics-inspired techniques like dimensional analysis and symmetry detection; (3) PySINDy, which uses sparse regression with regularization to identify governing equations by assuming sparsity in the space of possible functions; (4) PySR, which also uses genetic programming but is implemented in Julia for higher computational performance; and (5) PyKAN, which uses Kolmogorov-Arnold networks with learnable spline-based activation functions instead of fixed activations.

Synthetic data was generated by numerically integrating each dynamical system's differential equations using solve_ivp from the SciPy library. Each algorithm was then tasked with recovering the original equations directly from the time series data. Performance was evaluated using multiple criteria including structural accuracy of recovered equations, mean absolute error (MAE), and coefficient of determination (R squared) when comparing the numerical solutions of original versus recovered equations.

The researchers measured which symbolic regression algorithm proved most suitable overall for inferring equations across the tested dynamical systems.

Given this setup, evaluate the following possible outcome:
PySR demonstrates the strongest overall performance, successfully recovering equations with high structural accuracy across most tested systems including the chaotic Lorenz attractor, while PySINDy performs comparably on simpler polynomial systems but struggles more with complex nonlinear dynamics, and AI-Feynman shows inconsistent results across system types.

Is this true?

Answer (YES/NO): YES